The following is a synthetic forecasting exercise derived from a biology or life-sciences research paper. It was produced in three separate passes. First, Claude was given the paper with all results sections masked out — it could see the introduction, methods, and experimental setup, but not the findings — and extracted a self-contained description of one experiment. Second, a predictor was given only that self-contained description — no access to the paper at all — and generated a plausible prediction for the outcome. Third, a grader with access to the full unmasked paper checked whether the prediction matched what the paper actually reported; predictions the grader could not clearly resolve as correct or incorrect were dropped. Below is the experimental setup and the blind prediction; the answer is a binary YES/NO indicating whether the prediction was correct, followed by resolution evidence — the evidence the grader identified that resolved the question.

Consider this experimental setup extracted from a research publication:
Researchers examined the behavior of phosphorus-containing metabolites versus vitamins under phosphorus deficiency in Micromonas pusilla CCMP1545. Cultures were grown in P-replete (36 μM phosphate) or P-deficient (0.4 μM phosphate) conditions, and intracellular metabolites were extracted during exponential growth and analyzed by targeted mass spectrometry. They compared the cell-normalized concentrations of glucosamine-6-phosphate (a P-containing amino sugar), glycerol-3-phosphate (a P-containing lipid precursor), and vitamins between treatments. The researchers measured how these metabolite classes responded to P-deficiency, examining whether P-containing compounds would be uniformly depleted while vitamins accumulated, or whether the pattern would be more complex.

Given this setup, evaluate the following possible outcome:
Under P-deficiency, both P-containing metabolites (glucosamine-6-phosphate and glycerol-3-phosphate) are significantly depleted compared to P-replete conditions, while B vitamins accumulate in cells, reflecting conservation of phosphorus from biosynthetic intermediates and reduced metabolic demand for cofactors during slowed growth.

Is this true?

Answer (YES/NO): NO